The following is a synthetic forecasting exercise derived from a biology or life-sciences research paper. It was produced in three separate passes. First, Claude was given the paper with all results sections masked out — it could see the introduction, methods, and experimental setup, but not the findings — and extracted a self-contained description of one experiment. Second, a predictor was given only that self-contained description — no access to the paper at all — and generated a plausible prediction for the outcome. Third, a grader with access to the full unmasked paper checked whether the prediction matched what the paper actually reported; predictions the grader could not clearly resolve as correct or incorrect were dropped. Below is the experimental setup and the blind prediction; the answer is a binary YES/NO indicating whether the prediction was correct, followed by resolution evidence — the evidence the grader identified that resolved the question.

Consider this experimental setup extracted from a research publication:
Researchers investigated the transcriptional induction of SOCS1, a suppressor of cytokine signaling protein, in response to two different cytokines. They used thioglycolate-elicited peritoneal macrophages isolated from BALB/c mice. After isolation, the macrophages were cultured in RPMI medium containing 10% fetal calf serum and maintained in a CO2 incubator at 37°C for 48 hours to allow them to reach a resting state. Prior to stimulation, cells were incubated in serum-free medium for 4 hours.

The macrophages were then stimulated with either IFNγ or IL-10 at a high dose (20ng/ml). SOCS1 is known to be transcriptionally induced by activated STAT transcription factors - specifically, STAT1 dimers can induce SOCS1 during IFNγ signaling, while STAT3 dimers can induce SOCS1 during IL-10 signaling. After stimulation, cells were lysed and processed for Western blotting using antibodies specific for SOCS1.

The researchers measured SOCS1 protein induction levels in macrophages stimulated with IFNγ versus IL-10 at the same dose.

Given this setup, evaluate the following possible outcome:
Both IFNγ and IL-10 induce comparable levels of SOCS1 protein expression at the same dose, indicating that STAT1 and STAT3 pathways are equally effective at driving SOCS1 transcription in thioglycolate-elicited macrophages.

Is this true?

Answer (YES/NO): NO